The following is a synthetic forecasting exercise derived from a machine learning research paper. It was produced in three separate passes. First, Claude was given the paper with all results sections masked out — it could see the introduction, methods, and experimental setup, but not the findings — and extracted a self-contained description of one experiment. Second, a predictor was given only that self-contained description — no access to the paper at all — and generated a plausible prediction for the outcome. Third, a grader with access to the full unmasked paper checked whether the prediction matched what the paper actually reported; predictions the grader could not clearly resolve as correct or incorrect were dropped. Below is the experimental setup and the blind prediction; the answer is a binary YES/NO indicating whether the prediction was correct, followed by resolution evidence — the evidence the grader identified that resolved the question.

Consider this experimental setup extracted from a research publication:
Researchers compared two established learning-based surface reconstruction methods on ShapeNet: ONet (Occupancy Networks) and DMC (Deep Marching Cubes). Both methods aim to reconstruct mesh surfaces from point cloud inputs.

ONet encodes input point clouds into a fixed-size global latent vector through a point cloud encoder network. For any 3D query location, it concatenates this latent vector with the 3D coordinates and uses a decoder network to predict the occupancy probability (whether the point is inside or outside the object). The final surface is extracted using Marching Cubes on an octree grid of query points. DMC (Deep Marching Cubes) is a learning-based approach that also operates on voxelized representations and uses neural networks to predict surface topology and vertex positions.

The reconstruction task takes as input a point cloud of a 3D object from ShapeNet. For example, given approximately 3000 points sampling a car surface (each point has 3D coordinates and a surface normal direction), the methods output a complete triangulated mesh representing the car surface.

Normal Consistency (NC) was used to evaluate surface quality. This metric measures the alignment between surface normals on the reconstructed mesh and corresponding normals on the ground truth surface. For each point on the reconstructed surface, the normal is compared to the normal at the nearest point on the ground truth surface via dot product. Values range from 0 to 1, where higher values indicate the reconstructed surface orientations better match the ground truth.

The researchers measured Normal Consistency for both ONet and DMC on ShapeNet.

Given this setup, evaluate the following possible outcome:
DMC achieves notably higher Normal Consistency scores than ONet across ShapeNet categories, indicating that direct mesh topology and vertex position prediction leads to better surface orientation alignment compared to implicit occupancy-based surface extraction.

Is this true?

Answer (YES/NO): NO